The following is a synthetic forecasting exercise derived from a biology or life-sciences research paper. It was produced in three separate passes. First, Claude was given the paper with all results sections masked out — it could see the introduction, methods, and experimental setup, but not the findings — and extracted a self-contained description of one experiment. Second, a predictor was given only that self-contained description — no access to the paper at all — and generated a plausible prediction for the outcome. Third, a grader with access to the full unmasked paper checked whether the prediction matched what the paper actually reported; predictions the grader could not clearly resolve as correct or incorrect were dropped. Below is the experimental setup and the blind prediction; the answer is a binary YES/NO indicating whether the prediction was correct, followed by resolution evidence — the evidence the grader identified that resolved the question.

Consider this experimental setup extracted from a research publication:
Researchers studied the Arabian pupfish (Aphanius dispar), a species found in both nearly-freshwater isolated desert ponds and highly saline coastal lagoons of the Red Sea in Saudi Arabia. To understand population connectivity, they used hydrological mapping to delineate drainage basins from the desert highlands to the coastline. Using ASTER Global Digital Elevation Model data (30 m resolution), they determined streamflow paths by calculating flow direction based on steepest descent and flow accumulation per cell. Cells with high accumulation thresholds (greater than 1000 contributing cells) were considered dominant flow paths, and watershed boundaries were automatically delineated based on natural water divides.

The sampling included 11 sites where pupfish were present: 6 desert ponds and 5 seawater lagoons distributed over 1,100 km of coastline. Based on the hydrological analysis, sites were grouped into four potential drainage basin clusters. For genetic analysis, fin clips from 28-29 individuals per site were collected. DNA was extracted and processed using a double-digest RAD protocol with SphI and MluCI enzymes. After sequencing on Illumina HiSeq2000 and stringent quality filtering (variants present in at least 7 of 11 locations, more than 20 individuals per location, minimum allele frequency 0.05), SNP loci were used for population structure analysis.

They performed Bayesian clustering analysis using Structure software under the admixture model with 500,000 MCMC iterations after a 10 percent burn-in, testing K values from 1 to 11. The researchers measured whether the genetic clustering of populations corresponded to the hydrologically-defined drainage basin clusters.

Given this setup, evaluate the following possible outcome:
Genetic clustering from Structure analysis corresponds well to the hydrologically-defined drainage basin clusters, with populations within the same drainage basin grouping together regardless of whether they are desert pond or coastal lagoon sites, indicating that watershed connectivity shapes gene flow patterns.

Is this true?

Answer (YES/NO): NO